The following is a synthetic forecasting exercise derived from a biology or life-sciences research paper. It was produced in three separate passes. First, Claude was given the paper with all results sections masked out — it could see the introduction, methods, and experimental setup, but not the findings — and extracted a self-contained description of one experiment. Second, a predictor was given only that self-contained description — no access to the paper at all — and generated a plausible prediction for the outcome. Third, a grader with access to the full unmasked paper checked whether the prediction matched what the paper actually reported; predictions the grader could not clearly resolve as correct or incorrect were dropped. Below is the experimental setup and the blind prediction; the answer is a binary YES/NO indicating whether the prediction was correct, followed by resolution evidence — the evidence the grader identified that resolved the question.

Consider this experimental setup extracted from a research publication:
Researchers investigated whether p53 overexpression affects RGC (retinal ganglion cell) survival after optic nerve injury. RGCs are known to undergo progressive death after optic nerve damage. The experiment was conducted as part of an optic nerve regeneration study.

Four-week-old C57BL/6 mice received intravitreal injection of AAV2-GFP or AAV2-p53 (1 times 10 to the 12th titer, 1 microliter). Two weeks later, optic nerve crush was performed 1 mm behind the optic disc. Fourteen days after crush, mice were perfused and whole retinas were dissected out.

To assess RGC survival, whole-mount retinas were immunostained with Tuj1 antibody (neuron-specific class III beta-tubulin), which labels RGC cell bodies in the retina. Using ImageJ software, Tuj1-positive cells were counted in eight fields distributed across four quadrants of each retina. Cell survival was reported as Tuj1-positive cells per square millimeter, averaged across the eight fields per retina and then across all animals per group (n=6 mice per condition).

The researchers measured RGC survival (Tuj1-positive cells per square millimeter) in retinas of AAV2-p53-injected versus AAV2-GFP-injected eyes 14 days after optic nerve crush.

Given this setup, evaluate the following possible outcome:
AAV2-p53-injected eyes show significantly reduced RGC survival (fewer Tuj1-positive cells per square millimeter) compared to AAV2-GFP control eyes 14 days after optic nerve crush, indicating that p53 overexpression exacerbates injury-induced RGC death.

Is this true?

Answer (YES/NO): NO